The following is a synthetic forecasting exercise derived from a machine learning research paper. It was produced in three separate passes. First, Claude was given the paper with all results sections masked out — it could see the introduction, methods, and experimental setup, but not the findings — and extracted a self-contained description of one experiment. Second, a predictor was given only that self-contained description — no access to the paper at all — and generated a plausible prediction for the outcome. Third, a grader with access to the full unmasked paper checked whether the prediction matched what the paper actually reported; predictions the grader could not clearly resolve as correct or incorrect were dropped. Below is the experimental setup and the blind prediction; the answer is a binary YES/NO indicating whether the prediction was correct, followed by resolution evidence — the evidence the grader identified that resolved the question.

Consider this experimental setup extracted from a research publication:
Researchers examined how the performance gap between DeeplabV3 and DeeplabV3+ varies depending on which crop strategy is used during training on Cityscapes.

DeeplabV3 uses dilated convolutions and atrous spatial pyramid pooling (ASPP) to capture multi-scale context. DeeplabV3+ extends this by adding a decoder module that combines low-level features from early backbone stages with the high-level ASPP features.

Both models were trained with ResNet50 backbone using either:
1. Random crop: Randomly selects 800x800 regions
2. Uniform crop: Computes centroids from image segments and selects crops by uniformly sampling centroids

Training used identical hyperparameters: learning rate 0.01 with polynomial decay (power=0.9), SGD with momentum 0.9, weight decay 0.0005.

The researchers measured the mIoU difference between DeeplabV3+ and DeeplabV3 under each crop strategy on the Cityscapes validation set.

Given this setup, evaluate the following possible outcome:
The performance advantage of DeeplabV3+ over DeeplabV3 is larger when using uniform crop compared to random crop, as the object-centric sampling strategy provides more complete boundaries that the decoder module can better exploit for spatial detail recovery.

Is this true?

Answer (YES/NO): YES